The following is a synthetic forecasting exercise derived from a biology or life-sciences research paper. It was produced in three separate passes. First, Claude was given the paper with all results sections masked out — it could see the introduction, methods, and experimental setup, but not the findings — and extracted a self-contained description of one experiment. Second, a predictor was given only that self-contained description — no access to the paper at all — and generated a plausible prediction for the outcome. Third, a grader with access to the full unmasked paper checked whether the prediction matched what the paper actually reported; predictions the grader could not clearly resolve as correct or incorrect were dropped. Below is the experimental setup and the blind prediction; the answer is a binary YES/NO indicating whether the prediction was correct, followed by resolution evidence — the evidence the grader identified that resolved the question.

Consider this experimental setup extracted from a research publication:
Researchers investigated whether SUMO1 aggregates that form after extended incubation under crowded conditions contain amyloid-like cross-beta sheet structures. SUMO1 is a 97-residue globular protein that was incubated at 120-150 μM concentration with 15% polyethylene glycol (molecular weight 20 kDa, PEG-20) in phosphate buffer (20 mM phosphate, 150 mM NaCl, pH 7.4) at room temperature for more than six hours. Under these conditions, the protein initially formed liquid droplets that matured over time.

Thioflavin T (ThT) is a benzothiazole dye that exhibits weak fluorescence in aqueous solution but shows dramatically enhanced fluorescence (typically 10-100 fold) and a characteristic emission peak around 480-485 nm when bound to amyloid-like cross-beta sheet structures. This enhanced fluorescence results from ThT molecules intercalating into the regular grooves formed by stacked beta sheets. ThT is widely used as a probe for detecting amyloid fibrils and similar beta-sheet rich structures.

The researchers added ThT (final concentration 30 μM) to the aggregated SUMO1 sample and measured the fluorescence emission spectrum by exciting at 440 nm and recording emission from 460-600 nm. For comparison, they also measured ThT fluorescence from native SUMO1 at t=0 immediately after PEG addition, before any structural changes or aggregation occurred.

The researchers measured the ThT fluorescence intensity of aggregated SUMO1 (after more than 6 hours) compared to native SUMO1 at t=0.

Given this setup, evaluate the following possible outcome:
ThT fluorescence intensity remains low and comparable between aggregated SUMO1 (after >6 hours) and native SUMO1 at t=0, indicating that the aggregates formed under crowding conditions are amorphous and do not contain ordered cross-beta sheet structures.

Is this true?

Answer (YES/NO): NO